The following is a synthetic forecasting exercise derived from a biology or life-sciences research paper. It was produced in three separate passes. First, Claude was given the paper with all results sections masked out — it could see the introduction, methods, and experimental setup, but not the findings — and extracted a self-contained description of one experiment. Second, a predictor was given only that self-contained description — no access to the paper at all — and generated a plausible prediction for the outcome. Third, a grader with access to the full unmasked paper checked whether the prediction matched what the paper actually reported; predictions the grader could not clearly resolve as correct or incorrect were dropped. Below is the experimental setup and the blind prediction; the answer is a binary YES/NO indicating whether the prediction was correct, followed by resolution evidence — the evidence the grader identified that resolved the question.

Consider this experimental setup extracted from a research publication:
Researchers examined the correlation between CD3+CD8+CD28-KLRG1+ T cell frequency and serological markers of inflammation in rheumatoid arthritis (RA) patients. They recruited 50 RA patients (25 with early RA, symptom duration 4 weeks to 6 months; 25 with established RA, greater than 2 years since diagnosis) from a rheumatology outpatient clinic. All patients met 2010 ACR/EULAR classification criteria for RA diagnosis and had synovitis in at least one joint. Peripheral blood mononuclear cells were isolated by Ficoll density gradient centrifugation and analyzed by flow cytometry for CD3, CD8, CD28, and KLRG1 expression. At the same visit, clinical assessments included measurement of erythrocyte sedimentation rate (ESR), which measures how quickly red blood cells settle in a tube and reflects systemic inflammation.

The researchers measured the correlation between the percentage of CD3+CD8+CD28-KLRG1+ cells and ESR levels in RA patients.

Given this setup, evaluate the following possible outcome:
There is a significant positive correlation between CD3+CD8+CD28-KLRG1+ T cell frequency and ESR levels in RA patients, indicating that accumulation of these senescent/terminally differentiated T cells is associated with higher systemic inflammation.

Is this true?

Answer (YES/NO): YES